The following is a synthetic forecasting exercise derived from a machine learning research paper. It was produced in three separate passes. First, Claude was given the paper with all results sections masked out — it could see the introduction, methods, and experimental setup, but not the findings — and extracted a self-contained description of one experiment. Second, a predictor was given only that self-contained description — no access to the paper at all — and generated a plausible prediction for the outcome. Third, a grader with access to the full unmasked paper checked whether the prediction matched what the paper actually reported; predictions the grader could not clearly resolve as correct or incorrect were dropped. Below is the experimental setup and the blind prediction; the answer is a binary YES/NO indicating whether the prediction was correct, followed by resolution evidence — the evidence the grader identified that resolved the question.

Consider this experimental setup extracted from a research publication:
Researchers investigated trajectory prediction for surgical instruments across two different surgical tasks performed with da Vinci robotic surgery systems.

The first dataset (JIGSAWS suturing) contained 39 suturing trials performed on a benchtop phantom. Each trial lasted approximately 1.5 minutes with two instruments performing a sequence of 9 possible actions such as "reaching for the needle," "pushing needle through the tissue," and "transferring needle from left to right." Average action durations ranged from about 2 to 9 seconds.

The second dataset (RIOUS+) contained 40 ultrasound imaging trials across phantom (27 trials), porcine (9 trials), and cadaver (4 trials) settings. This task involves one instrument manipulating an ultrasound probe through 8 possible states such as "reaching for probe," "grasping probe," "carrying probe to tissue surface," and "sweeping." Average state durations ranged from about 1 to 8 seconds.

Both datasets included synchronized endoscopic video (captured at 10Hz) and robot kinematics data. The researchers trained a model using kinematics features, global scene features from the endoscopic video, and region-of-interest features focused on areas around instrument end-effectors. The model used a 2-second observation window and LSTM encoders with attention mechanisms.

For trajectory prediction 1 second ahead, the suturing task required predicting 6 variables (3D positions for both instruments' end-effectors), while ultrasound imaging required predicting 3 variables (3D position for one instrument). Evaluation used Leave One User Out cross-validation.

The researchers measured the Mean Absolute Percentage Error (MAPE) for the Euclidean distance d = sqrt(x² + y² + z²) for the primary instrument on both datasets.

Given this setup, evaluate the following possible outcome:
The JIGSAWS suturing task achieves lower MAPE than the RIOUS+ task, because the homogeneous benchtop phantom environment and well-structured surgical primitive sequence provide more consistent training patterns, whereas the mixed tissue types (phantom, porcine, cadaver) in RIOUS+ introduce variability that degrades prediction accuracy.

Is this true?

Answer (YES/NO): NO